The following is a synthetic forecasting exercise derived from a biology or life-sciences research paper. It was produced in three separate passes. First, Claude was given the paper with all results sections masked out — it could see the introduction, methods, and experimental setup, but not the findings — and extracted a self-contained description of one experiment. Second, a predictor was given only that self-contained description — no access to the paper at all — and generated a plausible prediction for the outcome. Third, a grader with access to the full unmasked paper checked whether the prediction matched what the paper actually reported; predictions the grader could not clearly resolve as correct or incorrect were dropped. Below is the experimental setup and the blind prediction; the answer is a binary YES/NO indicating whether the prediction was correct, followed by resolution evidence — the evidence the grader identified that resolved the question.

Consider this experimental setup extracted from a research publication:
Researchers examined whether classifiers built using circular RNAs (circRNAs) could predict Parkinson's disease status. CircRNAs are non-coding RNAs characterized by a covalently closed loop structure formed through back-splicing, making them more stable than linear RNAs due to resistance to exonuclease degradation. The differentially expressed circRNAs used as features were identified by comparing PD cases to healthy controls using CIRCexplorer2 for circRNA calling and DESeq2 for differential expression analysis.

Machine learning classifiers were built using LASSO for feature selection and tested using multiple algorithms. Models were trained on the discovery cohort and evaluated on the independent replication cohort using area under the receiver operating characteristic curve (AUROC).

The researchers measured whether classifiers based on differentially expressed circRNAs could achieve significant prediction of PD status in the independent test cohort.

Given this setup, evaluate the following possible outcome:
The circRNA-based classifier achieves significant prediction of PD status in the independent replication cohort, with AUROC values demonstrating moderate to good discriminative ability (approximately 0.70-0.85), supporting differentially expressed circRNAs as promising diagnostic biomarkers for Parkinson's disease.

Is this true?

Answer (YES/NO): NO